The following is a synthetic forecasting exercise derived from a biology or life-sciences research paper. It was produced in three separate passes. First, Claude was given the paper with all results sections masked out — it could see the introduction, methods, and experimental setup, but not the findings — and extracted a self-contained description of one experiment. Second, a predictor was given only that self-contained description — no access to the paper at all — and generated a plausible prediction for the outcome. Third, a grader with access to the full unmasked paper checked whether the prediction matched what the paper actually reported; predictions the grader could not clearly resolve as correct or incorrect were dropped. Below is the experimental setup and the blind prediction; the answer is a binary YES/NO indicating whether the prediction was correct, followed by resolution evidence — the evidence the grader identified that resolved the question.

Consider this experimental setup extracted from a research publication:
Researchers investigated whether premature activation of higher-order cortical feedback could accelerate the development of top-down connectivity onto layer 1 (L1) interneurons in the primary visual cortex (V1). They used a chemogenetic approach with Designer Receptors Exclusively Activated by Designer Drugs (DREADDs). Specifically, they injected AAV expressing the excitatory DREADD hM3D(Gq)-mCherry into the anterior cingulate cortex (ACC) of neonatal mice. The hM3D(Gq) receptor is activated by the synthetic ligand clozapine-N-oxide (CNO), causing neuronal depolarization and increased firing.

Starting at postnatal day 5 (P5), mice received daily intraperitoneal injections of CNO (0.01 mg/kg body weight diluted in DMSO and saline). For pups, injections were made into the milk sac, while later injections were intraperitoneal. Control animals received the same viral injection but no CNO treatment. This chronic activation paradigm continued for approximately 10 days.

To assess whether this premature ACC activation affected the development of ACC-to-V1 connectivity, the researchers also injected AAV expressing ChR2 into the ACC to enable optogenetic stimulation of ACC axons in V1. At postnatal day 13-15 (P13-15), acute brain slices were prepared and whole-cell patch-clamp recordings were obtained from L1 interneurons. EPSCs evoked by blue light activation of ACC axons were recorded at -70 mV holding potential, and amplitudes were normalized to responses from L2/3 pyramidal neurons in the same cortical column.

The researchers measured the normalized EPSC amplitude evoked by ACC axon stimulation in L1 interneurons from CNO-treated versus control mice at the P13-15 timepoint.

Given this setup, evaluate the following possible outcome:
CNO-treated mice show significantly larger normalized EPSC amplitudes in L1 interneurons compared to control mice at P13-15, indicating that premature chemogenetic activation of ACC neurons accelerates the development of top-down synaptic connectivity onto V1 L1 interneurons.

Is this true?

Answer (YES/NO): YES